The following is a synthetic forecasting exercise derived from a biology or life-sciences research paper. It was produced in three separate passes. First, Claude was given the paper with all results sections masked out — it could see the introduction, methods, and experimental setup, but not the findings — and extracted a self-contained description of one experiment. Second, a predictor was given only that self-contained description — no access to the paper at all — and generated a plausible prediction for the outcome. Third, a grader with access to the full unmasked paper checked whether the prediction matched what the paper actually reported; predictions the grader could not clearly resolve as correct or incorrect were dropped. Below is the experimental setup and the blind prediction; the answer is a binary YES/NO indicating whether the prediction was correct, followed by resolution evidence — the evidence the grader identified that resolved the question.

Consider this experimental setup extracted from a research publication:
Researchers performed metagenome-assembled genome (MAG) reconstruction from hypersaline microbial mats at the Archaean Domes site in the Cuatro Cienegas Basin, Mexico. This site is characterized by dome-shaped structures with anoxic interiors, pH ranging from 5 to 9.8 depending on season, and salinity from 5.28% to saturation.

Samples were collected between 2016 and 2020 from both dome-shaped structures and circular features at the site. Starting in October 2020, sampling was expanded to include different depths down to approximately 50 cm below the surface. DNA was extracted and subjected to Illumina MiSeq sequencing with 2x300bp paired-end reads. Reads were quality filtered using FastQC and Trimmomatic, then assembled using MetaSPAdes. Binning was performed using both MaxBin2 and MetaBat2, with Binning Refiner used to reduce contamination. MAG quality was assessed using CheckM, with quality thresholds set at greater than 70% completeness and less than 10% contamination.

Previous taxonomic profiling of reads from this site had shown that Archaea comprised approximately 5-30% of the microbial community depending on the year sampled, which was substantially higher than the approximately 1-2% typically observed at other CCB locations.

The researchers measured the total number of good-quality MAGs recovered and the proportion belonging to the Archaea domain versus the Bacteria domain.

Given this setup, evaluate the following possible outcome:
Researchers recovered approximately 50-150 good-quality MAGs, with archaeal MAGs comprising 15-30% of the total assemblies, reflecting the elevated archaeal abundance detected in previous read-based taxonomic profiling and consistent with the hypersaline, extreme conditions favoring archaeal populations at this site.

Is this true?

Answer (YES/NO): NO